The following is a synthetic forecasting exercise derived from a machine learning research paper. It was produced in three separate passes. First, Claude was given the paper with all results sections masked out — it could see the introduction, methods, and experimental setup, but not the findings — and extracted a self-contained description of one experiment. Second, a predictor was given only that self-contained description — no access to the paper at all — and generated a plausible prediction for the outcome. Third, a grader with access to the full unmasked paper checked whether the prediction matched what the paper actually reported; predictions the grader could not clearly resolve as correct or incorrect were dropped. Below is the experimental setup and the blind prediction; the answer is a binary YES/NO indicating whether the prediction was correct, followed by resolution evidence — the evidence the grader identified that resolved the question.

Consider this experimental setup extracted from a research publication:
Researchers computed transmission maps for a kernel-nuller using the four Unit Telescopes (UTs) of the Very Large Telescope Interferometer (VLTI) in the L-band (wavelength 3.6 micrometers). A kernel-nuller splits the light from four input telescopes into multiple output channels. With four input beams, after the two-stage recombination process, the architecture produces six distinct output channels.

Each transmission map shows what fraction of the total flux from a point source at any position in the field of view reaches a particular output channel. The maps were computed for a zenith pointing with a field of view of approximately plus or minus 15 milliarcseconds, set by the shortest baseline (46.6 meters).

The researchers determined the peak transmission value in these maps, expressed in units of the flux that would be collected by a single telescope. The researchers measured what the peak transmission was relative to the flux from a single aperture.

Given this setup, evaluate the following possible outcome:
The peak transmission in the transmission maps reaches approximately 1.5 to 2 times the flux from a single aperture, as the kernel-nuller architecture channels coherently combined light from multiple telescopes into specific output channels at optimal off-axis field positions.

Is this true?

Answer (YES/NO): YES